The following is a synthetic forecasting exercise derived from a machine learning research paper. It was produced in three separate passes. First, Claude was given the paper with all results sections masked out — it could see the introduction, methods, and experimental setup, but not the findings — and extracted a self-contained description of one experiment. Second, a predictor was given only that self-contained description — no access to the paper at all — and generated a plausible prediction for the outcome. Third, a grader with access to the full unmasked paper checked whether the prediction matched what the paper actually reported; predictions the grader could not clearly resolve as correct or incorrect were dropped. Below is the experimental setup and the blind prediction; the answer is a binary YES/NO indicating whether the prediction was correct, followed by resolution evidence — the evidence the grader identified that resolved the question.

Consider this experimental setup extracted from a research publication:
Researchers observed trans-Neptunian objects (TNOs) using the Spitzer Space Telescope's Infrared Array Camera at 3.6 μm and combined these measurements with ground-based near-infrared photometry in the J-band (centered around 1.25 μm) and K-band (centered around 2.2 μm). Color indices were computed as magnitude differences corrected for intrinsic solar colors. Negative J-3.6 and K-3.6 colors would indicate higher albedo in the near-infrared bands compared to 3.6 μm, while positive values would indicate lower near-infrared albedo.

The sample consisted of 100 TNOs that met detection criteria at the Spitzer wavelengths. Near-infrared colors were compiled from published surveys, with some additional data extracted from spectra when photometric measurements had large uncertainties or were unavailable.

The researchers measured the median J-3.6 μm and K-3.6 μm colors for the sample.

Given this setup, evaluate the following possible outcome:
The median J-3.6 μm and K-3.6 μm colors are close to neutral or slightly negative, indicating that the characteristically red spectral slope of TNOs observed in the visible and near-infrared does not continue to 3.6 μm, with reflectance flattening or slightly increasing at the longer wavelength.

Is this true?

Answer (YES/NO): NO